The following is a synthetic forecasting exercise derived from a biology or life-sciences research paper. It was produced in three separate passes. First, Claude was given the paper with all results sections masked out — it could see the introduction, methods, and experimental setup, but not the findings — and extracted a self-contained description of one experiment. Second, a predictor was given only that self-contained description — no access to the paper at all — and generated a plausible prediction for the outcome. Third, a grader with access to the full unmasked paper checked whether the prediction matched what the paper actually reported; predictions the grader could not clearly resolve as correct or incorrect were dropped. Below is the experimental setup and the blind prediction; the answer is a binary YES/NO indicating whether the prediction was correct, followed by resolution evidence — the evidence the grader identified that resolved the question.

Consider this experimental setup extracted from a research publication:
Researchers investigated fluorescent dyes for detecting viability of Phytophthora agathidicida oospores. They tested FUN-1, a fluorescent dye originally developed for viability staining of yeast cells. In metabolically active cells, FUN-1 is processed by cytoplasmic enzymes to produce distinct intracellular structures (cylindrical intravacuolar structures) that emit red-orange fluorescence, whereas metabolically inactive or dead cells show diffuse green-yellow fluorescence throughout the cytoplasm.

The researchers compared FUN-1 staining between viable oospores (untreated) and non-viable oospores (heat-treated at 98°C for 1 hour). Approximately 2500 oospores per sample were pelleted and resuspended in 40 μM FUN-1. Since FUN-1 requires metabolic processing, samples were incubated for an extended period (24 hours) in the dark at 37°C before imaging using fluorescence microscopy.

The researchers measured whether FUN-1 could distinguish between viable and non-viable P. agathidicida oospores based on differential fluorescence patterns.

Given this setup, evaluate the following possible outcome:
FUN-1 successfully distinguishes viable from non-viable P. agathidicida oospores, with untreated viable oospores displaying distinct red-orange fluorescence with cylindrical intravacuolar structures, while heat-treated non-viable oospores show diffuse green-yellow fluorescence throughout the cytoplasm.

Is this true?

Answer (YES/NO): NO